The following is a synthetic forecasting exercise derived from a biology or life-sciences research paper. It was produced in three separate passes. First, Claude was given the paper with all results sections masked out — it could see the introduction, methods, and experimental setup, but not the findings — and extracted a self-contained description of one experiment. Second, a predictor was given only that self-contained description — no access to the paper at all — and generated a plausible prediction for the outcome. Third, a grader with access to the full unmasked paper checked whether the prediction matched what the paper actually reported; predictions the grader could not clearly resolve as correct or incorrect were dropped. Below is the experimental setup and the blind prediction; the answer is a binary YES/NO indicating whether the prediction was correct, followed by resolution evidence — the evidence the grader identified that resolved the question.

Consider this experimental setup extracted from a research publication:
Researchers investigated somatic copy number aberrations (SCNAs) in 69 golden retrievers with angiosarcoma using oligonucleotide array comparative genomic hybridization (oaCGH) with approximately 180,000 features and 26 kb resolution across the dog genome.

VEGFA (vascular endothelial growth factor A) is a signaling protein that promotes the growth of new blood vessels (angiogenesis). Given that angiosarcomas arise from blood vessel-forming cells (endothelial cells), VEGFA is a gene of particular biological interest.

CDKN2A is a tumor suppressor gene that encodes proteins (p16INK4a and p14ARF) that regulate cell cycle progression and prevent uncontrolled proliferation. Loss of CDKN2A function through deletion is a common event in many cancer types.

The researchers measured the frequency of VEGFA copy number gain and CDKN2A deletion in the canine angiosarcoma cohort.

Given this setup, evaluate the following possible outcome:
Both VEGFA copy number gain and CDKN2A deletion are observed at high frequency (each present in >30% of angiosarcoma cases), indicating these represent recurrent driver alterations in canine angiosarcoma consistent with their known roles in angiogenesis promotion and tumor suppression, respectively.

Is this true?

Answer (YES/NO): NO